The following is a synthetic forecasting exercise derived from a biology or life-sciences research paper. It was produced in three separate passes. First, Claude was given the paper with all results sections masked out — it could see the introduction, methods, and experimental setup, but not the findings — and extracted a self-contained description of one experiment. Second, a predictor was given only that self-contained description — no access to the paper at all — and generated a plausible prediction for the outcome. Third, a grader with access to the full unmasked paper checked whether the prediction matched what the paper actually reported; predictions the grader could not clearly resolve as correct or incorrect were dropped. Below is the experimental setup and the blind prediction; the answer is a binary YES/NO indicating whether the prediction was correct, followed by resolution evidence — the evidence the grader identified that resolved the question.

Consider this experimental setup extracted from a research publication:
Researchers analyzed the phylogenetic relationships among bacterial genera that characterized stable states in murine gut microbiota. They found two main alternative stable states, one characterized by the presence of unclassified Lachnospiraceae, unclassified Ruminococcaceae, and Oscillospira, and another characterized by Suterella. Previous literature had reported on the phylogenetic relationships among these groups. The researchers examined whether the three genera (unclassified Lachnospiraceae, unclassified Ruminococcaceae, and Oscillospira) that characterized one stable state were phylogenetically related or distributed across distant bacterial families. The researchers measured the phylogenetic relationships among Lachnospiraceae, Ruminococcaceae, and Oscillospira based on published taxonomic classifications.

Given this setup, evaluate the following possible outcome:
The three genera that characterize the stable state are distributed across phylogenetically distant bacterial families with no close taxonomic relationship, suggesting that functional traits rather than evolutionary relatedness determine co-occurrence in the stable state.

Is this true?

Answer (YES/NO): NO